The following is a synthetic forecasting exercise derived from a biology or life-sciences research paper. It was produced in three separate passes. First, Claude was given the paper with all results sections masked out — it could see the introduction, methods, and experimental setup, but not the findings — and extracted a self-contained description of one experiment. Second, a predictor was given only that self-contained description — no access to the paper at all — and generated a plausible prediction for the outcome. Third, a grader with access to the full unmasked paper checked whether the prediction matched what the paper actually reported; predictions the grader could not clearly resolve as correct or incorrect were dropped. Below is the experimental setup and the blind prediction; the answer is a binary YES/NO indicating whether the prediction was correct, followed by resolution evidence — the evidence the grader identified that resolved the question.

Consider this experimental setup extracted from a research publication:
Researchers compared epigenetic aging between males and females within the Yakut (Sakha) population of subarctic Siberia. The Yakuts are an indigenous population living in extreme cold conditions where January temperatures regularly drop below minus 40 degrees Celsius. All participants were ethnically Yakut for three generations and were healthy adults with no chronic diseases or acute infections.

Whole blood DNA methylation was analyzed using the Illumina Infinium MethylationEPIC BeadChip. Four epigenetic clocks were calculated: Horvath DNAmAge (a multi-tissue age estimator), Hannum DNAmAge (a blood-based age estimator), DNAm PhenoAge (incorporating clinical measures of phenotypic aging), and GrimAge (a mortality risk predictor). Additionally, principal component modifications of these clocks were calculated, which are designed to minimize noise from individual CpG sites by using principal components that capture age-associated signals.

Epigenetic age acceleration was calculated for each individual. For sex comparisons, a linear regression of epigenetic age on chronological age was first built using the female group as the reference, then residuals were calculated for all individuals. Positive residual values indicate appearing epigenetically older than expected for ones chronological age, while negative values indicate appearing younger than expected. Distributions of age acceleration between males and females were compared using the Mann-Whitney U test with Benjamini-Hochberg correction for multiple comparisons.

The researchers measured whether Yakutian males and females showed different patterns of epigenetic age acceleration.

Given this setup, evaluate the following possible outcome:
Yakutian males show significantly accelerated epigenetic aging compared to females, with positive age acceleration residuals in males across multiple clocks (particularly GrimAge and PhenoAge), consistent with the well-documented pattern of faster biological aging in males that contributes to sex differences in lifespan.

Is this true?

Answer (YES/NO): NO